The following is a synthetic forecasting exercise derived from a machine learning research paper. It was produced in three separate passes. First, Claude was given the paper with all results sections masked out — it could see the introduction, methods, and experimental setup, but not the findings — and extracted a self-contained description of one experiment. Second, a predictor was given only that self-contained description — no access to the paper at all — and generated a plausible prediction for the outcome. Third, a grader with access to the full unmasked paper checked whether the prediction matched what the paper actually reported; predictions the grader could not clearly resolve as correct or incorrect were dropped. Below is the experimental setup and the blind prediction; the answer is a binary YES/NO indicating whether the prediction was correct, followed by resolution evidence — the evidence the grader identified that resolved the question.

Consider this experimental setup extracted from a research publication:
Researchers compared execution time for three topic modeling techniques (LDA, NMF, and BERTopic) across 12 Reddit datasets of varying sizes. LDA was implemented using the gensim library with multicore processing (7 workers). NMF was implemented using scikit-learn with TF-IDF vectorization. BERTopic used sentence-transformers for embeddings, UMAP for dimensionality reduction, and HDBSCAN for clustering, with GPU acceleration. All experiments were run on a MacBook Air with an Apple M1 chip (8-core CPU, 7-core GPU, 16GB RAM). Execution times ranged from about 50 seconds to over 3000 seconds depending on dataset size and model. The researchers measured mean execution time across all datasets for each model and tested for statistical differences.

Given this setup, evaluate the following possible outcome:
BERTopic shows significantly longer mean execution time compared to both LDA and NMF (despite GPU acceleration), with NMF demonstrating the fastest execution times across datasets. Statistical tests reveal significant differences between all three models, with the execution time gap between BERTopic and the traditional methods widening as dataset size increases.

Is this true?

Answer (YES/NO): NO